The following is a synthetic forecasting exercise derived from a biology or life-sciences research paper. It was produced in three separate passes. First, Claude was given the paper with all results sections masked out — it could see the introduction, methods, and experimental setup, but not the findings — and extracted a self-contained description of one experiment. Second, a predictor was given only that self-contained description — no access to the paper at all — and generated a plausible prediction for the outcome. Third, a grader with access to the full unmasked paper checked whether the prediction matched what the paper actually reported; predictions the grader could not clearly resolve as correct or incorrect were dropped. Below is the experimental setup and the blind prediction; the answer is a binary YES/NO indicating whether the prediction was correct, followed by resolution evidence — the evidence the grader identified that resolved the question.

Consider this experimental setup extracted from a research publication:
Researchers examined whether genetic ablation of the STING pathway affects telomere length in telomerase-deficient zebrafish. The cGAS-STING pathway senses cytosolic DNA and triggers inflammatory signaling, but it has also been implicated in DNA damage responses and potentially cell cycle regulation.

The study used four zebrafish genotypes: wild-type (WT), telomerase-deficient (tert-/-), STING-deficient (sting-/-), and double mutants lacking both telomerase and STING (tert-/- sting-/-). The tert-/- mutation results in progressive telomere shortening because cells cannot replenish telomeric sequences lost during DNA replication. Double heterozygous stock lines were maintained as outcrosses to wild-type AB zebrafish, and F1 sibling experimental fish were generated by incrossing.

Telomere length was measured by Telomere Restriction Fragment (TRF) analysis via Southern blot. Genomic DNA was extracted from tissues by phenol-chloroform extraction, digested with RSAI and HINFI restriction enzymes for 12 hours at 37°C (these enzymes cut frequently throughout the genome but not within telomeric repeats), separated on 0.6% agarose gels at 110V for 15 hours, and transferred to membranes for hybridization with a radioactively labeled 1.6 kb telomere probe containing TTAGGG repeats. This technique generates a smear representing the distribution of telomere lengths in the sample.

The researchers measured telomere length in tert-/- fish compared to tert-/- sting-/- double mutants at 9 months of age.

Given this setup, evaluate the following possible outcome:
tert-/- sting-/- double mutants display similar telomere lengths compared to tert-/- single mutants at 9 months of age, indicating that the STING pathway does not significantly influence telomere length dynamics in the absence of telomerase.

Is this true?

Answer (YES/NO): YES